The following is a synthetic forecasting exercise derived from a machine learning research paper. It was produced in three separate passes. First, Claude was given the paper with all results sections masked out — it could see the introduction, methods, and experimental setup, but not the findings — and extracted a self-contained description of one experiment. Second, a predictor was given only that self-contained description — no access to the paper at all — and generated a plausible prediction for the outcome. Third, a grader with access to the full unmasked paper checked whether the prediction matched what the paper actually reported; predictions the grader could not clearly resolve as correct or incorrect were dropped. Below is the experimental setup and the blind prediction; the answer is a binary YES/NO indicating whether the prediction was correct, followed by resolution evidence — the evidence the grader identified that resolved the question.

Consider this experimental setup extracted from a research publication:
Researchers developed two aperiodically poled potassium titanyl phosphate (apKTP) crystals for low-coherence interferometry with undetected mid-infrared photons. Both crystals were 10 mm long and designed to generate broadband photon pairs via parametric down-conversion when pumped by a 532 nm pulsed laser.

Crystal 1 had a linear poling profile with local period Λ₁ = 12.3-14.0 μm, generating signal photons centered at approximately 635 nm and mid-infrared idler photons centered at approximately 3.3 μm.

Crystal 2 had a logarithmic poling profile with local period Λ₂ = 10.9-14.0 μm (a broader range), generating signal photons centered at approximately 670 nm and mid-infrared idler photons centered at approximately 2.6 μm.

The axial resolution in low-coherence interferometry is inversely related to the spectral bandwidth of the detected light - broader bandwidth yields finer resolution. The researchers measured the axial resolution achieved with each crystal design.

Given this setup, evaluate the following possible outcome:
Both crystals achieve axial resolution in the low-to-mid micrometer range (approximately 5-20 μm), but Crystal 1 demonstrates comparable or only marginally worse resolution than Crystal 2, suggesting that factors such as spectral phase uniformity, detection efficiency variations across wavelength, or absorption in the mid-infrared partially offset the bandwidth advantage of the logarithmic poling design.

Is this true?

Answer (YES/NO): NO